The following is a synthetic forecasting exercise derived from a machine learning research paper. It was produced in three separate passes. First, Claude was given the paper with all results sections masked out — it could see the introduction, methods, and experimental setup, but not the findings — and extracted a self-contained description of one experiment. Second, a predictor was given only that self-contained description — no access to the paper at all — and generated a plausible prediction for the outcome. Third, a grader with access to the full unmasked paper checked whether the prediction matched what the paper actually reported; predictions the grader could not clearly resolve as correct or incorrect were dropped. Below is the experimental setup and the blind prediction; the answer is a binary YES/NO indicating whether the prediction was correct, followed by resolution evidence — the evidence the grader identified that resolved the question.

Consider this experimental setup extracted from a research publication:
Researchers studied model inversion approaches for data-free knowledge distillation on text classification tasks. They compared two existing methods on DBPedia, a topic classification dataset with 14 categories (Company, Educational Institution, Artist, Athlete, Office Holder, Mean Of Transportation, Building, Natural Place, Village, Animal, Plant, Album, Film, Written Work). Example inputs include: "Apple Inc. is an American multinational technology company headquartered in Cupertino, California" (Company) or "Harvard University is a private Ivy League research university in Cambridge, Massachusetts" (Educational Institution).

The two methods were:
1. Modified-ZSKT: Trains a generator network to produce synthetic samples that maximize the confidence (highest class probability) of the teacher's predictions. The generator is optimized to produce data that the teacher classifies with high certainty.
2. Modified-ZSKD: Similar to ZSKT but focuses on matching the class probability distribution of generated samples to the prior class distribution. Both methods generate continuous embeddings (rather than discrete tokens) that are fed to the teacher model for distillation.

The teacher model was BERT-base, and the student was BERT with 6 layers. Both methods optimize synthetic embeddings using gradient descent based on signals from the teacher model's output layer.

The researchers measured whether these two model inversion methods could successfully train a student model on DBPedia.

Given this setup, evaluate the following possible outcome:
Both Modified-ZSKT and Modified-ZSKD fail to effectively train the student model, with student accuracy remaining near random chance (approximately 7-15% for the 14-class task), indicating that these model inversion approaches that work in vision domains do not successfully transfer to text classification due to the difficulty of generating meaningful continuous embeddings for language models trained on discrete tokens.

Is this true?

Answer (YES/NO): NO